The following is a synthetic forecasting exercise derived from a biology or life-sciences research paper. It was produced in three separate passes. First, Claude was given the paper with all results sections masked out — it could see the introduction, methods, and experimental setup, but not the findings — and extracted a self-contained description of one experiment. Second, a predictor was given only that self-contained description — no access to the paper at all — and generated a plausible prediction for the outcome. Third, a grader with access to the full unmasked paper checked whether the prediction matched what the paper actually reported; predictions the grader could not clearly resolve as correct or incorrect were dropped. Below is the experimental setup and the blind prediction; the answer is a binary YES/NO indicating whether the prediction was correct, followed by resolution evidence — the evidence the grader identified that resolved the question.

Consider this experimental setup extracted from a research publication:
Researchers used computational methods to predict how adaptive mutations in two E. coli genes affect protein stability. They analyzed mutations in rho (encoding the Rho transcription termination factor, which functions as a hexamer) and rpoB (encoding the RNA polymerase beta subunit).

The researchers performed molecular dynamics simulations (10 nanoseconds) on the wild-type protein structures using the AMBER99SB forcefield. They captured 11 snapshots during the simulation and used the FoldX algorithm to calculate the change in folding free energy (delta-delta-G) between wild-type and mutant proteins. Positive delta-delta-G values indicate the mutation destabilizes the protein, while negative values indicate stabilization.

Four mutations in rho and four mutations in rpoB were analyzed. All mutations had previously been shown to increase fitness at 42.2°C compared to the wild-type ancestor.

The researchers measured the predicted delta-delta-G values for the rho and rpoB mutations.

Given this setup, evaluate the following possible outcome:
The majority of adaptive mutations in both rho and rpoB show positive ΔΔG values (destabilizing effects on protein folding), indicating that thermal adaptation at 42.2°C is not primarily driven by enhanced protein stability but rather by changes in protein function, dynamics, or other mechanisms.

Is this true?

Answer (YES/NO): NO